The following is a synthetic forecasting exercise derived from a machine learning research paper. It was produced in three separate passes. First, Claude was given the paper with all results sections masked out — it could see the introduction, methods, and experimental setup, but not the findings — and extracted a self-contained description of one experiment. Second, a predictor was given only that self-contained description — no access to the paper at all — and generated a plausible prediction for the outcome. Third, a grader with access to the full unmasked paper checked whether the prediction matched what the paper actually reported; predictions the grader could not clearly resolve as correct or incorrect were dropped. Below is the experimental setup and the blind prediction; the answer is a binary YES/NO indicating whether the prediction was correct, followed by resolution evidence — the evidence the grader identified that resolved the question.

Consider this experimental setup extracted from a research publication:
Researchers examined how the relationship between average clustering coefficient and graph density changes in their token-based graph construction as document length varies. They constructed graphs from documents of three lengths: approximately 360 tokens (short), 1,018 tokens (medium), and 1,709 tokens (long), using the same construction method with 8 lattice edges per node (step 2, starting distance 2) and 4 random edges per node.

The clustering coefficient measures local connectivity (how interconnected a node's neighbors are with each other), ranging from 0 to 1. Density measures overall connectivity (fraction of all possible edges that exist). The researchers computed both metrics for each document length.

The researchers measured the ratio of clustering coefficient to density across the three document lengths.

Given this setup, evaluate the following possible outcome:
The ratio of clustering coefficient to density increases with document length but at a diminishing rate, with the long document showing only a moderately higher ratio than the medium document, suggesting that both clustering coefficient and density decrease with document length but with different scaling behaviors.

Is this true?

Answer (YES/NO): NO